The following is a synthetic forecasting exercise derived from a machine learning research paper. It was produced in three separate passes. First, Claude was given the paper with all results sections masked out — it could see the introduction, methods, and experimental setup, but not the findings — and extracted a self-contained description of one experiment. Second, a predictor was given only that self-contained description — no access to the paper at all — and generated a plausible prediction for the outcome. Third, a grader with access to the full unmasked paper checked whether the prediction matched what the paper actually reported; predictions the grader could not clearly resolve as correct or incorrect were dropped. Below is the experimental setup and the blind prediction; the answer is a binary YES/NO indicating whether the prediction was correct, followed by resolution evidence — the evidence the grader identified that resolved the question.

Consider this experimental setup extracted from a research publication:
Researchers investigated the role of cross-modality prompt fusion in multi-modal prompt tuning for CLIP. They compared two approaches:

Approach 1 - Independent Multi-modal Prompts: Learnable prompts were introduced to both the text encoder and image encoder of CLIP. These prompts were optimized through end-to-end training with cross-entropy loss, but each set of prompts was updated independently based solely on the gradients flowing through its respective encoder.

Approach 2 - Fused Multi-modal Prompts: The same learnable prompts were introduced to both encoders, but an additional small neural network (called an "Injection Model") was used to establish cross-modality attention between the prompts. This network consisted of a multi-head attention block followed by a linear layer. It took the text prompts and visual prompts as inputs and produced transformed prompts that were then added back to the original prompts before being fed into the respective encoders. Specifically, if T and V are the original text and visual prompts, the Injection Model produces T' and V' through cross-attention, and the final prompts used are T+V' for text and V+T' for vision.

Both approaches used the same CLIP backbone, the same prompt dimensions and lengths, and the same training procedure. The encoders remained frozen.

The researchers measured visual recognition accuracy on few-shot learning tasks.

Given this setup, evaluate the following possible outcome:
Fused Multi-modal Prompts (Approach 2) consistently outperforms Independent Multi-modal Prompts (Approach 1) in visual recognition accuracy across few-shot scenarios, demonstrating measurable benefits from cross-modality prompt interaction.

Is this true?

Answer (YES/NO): YES